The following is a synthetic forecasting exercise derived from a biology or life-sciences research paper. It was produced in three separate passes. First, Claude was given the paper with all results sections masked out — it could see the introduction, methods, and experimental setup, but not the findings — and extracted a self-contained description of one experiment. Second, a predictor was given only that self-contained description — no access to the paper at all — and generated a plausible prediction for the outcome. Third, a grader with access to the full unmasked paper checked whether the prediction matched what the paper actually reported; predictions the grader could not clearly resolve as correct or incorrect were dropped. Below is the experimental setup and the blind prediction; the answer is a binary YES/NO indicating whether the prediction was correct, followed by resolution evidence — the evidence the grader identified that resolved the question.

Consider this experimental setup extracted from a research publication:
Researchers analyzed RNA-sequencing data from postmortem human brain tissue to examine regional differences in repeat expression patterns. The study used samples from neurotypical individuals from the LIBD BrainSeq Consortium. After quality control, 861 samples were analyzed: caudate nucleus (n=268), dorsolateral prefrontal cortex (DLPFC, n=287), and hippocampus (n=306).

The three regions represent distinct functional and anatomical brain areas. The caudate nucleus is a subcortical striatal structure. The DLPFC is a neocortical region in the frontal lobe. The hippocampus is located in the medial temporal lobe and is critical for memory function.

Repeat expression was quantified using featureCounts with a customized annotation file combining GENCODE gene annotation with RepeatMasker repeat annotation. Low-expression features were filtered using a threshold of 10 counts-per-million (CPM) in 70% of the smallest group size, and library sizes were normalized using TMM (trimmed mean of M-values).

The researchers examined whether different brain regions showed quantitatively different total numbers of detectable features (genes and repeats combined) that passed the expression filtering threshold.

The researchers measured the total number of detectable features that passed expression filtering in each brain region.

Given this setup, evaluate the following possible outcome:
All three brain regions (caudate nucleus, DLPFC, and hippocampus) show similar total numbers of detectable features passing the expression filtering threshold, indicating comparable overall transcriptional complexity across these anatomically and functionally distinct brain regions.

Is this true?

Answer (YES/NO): YES